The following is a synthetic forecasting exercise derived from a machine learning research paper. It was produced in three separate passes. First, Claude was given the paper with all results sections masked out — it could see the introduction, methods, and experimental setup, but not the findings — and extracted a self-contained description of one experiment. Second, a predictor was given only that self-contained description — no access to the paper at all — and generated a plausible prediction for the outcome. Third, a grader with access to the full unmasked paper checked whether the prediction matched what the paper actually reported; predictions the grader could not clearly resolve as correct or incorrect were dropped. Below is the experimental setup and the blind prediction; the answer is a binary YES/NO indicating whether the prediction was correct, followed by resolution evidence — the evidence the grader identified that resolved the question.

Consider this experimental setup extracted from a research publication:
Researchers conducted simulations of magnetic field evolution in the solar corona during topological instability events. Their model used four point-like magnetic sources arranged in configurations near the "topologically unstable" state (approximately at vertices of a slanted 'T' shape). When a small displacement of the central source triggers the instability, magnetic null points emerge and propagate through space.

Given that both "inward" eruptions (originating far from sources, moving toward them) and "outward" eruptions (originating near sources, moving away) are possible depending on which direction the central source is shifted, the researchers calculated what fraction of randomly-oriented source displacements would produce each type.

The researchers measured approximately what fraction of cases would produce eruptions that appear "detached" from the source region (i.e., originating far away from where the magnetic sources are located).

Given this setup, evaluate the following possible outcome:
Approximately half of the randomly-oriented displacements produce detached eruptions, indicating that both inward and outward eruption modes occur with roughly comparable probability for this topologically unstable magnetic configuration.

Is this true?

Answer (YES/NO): YES